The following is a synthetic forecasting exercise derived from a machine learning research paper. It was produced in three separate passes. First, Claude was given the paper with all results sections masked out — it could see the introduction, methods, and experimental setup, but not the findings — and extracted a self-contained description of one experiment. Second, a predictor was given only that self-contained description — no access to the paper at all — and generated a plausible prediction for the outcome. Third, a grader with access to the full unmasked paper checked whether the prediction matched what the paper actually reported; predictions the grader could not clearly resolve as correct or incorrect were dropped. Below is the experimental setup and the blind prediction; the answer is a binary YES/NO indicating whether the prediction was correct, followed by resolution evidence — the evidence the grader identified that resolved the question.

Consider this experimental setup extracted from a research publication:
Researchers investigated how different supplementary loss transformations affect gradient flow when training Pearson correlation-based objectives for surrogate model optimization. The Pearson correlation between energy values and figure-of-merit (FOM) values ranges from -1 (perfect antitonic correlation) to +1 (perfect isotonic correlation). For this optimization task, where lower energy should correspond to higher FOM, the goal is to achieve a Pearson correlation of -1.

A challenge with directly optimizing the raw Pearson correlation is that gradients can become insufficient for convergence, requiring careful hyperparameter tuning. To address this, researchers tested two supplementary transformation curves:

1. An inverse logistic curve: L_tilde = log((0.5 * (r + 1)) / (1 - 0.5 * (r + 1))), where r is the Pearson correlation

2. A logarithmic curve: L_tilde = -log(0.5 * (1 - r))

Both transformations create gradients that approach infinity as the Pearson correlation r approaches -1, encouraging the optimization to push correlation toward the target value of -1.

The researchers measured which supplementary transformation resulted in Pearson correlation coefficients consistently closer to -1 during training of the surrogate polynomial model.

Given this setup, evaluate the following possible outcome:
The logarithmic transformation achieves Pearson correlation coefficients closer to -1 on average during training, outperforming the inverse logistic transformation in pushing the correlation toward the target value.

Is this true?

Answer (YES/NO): NO